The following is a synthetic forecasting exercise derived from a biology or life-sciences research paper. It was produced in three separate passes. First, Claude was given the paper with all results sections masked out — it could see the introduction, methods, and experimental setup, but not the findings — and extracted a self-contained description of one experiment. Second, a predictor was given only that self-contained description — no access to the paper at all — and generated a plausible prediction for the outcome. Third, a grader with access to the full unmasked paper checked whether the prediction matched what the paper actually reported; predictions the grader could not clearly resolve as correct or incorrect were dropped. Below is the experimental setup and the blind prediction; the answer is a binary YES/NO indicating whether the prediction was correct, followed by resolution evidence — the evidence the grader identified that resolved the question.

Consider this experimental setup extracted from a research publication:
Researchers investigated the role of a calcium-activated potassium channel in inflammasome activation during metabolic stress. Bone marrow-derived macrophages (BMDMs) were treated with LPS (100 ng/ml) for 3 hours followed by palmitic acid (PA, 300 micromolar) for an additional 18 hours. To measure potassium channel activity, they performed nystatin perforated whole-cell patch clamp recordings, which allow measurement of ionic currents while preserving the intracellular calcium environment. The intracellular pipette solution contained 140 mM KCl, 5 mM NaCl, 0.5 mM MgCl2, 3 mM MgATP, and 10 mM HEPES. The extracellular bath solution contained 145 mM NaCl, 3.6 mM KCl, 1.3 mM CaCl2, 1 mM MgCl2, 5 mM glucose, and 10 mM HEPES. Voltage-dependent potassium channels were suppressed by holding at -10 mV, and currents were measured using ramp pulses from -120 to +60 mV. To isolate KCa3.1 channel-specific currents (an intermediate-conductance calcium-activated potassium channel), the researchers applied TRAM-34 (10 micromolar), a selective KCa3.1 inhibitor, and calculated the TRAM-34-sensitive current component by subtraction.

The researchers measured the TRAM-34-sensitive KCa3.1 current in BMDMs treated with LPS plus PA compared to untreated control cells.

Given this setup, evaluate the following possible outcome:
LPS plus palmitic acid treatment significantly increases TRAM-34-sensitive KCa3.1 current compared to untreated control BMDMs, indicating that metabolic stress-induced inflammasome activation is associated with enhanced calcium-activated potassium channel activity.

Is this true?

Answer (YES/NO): YES